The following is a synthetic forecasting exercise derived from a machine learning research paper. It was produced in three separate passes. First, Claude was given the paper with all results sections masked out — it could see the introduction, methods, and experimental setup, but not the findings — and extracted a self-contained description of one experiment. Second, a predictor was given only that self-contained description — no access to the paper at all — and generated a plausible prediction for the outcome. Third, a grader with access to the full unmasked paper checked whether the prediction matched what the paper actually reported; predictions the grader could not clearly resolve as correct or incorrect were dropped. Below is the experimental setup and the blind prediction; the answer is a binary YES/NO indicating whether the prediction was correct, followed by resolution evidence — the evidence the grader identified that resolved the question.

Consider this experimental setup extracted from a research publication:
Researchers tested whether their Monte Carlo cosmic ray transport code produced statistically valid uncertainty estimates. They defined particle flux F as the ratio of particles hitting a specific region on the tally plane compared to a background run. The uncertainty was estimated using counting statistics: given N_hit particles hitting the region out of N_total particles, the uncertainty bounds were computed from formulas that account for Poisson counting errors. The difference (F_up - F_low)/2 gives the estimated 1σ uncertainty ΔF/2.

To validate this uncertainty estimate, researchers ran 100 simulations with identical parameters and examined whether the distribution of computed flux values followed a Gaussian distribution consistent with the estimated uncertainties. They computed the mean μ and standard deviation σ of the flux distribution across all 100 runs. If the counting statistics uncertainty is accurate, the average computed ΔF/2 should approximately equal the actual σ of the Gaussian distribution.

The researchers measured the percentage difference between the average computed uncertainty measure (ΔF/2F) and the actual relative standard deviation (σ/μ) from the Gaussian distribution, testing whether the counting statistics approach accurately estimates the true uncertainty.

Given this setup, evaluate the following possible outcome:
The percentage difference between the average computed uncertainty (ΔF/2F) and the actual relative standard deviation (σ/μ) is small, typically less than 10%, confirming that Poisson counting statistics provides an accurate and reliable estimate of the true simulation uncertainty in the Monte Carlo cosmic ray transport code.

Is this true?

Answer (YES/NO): NO